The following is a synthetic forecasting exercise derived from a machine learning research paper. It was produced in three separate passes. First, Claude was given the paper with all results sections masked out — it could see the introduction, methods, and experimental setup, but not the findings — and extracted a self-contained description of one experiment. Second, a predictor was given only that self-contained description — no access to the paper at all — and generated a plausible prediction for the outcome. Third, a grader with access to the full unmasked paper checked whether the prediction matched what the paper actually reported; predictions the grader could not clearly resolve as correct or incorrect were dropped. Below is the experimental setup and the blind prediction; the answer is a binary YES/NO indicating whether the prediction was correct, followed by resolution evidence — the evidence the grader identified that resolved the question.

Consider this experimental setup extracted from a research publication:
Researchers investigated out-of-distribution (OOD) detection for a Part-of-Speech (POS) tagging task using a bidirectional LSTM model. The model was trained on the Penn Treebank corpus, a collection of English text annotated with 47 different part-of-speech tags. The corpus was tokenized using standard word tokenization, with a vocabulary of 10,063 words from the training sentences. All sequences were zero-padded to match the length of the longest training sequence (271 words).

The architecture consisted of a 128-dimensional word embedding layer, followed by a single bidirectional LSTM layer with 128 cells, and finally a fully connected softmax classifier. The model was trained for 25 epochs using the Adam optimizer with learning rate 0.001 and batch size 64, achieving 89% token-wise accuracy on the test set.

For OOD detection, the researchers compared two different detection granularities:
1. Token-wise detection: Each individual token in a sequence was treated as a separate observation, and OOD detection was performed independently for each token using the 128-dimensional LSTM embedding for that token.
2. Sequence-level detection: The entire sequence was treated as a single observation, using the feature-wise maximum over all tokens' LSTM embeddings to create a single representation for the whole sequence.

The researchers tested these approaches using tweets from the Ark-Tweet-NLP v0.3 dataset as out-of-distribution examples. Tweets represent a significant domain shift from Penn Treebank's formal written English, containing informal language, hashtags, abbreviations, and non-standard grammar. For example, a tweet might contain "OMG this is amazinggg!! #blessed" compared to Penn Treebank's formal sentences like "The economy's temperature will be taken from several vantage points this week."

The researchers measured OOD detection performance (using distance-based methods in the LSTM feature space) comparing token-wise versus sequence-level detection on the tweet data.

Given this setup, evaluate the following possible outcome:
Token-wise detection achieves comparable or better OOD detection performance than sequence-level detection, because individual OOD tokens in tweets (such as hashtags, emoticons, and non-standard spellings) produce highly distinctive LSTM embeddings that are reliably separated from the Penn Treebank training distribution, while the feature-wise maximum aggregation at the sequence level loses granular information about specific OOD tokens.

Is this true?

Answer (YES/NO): NO